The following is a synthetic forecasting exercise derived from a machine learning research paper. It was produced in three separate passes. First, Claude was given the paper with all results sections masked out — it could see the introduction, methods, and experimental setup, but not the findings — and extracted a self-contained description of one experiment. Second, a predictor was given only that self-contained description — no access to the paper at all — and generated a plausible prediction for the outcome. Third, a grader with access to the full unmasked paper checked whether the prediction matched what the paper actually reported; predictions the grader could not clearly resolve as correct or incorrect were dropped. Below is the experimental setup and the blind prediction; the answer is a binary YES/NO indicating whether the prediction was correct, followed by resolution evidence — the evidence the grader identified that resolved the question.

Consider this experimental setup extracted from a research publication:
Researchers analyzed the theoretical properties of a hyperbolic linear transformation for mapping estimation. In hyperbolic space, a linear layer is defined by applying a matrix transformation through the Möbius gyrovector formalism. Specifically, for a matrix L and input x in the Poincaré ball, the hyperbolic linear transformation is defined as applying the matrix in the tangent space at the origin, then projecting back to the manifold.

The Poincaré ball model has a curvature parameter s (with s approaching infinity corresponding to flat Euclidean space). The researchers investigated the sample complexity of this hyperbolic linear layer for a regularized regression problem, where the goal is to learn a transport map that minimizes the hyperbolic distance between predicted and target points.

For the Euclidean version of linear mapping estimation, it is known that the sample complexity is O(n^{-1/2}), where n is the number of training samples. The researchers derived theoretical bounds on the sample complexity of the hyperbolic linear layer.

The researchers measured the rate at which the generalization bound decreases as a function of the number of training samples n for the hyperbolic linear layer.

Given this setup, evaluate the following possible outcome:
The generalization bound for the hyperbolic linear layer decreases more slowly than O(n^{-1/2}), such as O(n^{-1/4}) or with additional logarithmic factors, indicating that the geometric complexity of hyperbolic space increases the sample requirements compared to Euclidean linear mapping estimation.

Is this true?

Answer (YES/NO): NO